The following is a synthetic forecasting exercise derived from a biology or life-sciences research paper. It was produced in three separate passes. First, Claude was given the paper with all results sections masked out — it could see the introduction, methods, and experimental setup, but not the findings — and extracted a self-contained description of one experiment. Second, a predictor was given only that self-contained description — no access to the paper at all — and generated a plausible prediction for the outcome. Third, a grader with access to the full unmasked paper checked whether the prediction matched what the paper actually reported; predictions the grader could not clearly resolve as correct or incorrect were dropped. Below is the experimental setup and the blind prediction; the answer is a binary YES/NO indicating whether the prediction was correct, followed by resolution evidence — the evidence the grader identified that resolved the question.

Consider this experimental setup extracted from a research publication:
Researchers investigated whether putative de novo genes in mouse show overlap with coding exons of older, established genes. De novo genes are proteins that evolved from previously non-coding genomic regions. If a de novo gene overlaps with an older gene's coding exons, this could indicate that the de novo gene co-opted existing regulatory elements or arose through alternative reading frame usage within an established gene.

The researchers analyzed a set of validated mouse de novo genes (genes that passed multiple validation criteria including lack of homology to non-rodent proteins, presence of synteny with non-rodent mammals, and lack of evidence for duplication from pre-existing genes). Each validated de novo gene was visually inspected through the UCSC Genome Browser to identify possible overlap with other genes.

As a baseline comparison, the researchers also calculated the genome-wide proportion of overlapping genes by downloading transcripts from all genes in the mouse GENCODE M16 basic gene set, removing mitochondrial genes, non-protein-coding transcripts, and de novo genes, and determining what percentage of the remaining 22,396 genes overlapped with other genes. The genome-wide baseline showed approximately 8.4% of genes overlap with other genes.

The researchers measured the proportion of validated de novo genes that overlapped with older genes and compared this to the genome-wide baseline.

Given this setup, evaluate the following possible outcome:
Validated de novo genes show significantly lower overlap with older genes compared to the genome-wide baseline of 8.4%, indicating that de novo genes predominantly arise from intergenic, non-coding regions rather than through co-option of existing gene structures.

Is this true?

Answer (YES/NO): NO